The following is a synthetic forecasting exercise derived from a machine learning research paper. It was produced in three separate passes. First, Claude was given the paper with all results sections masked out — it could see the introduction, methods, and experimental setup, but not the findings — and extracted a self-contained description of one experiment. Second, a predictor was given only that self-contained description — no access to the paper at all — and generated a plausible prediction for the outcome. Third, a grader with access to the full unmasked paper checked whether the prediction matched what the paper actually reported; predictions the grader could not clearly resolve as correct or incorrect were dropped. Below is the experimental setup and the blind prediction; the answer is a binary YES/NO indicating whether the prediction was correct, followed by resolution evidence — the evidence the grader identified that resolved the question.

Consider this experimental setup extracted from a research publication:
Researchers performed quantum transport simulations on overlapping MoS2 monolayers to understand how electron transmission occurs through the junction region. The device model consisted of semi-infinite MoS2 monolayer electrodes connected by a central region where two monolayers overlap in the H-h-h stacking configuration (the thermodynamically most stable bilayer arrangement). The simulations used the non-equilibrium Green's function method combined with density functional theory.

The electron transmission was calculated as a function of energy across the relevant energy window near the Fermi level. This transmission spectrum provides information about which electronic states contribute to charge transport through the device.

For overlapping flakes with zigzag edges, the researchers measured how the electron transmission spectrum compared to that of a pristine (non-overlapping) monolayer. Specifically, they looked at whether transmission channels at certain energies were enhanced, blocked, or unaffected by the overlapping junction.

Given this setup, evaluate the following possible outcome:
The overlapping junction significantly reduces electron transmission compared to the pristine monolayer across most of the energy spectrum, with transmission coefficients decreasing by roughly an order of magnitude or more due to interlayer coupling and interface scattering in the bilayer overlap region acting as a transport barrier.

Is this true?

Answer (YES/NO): NO